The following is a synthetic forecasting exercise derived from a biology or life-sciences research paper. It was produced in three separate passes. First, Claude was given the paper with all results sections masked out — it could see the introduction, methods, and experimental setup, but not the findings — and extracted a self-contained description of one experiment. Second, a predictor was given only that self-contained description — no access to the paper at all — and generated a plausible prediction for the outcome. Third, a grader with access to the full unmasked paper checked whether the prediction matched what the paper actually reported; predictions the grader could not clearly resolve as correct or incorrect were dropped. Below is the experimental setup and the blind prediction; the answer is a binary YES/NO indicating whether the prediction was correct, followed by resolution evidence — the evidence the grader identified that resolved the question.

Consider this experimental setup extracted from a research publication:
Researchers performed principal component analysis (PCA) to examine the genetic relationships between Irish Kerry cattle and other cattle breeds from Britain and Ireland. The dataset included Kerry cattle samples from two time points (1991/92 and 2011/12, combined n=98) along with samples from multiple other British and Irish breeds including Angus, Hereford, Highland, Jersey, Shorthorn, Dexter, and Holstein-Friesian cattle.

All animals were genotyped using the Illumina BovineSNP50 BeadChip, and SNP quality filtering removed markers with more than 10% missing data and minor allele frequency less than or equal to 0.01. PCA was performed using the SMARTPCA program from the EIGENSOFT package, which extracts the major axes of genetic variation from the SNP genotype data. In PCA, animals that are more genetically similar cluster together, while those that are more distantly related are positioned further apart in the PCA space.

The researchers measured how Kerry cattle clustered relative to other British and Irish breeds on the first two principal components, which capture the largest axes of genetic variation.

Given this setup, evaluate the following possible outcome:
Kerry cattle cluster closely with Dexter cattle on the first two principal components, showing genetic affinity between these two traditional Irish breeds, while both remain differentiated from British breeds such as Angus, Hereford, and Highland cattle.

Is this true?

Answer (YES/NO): NO